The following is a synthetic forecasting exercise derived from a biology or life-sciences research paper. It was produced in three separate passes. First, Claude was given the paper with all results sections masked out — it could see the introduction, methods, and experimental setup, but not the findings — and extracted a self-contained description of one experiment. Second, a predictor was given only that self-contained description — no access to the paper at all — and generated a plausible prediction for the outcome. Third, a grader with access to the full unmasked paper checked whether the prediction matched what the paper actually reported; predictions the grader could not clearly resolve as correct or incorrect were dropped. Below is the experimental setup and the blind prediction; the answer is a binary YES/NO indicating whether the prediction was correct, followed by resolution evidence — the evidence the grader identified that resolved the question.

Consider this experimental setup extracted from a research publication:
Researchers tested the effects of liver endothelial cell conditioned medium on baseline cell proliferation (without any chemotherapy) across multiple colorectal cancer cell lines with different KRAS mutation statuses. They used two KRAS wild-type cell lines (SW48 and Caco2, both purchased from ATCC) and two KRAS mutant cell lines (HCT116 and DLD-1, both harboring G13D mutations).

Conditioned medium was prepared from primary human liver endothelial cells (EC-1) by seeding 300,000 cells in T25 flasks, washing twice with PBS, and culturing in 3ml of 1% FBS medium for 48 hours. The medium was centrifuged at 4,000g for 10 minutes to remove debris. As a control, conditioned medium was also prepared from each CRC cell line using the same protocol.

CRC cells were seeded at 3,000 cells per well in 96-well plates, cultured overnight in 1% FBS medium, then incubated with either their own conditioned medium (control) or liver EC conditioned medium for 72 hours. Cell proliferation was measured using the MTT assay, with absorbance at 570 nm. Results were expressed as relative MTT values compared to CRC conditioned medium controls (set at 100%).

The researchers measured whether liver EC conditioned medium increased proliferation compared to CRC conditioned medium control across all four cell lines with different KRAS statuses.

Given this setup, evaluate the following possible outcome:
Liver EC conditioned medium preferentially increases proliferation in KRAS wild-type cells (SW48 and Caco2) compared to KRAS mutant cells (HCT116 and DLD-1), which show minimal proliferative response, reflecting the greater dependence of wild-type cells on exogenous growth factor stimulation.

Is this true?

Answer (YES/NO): NO